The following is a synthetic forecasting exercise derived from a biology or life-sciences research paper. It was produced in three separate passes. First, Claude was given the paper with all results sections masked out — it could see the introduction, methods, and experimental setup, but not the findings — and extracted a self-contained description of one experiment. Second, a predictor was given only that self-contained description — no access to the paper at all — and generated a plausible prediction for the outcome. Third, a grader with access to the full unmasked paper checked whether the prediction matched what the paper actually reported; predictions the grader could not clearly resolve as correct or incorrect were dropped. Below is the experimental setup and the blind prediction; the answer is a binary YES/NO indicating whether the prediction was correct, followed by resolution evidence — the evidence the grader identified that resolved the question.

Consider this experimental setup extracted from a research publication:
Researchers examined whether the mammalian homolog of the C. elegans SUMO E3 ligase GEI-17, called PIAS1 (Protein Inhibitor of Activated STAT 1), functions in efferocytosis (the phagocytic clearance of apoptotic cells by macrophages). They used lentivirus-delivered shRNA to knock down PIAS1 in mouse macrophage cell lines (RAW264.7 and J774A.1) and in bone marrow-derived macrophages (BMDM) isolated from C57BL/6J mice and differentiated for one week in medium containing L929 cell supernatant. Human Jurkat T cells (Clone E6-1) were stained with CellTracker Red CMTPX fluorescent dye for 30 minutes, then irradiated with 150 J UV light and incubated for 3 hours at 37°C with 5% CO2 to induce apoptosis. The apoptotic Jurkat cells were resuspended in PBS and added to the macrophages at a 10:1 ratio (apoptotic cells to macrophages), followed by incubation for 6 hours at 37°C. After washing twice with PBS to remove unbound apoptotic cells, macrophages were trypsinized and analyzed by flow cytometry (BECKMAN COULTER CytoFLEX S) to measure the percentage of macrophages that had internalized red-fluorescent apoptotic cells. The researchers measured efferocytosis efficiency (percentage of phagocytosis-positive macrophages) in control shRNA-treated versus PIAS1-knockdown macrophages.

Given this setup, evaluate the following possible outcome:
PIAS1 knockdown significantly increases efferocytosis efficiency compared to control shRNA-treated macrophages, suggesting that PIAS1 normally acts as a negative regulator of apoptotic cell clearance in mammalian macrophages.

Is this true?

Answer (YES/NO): NO